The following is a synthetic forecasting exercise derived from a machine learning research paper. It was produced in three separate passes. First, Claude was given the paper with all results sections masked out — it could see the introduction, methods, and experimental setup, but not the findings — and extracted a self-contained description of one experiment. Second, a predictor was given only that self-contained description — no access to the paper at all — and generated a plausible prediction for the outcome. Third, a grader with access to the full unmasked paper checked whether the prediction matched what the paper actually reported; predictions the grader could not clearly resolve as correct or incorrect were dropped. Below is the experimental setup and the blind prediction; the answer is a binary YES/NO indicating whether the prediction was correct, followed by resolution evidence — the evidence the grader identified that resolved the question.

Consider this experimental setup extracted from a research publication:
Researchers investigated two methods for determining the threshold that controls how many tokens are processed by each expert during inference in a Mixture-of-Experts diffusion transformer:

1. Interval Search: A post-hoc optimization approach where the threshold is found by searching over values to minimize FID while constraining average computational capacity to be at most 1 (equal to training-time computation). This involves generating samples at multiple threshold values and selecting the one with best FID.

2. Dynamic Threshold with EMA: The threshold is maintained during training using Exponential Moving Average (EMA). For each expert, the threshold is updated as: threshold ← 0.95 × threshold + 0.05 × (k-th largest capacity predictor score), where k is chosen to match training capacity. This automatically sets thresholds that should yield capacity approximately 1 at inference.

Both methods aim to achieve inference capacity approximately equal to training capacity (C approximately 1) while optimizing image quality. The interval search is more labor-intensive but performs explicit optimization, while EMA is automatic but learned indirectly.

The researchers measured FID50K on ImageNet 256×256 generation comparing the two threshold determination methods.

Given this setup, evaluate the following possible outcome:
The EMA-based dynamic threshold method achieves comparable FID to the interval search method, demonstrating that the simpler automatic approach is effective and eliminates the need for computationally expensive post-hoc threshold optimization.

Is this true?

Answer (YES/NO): YES